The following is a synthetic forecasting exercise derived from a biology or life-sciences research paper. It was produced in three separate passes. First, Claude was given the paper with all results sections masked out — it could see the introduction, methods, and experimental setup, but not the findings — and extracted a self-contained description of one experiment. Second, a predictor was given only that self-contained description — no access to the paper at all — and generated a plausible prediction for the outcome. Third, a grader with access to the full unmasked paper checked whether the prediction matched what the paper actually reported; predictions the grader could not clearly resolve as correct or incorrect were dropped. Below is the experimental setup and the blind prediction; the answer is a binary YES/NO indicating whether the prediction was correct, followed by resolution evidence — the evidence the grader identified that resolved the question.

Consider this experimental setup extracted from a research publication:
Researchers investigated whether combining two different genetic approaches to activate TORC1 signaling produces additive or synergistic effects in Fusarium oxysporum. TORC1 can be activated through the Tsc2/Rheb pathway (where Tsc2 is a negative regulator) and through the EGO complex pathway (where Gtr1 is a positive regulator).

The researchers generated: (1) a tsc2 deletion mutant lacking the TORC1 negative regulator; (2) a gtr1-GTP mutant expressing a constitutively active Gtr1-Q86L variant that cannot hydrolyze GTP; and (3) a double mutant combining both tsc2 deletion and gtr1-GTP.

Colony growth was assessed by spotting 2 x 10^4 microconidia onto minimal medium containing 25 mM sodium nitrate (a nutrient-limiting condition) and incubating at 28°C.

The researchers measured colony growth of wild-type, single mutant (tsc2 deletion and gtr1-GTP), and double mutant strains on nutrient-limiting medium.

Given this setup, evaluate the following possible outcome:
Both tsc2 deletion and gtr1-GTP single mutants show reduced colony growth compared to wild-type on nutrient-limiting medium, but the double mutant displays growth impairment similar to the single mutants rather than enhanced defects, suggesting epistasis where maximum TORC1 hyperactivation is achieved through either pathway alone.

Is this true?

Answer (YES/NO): NO